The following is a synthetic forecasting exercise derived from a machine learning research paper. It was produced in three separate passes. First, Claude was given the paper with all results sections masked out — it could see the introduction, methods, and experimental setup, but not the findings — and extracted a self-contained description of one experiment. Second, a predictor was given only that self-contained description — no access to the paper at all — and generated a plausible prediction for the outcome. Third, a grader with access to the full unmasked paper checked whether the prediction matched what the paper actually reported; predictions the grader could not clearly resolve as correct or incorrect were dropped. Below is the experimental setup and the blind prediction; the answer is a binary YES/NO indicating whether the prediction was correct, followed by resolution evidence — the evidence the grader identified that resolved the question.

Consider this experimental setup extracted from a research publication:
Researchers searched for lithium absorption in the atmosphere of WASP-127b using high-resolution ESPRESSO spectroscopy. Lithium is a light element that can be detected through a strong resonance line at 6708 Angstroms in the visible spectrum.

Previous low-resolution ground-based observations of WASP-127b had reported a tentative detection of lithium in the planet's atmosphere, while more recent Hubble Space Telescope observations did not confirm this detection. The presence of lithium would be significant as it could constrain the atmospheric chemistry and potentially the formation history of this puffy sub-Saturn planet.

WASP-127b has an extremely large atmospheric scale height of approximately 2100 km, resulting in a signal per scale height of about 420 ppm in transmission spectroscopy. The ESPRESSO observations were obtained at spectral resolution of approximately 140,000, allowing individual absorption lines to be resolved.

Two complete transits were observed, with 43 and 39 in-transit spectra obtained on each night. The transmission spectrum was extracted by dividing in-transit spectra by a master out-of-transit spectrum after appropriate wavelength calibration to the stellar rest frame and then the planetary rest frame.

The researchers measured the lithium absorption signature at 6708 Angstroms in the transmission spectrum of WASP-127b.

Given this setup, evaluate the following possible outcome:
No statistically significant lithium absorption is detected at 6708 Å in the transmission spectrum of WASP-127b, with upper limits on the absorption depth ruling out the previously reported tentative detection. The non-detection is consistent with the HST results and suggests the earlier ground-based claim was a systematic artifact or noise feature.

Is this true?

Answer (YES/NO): NO